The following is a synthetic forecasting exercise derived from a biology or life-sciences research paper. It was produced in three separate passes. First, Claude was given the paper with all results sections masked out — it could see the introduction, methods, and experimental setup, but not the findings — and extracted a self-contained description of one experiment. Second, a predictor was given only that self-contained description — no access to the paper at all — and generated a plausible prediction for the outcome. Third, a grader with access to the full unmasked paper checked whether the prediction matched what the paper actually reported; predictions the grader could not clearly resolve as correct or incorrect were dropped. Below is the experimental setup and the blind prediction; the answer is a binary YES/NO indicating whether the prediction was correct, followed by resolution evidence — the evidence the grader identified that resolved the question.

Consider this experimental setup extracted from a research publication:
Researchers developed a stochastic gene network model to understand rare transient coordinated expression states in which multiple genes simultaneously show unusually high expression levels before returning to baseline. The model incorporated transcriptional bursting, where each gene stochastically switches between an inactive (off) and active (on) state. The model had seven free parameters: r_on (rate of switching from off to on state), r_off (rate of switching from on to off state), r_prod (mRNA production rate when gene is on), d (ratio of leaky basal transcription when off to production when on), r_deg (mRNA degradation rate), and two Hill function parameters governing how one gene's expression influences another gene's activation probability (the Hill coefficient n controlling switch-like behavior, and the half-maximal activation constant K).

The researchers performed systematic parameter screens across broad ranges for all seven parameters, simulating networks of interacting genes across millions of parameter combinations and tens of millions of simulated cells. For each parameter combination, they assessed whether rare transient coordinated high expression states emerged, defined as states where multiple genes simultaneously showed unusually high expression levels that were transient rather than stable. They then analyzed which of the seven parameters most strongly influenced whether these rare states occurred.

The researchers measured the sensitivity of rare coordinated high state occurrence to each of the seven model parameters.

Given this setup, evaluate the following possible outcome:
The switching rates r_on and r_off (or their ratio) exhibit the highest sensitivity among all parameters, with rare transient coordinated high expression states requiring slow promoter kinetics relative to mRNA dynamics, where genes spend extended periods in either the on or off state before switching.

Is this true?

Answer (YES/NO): NO